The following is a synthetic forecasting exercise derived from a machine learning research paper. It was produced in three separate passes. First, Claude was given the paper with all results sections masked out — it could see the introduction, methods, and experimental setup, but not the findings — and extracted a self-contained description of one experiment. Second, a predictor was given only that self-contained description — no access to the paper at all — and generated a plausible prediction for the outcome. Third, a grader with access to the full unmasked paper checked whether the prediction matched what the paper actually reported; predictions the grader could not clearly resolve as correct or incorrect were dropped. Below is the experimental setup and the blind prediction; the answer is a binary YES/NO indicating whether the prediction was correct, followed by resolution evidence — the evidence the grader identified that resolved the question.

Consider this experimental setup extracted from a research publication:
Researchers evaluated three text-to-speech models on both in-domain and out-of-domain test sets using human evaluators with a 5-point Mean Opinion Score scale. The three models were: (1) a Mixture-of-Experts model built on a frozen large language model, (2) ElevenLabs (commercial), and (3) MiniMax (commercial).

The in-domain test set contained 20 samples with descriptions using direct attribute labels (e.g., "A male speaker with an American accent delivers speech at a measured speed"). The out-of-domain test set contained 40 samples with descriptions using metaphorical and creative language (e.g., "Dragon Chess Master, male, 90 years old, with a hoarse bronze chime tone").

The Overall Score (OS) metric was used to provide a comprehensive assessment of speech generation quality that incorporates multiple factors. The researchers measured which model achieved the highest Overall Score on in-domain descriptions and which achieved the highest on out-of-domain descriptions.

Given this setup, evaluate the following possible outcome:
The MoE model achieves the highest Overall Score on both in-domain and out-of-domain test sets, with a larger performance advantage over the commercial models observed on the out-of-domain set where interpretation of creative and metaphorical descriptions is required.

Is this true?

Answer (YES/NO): NO